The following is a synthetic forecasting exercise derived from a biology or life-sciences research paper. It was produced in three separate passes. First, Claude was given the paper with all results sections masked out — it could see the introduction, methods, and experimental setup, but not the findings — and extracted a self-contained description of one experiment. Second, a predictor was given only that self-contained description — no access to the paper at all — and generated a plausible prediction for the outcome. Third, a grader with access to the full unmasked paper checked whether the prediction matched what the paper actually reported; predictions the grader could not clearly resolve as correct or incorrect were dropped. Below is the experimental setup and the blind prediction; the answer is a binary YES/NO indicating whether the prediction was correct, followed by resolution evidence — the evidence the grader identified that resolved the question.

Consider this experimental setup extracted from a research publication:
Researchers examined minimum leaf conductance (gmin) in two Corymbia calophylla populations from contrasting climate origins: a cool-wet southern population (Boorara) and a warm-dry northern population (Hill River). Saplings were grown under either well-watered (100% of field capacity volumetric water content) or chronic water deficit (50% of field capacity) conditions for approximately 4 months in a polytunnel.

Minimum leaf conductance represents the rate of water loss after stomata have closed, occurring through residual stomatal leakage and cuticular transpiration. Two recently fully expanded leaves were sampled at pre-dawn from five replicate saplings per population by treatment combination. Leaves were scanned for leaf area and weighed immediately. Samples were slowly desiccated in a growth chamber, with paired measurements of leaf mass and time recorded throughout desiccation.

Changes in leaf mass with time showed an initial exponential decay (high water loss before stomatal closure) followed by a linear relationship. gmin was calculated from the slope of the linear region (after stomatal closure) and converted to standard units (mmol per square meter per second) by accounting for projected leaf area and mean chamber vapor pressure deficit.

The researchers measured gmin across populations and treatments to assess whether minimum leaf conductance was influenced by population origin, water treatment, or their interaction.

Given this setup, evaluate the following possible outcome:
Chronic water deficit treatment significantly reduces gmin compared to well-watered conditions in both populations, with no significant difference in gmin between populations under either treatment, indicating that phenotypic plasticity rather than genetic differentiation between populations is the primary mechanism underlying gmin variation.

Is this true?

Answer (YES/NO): NO